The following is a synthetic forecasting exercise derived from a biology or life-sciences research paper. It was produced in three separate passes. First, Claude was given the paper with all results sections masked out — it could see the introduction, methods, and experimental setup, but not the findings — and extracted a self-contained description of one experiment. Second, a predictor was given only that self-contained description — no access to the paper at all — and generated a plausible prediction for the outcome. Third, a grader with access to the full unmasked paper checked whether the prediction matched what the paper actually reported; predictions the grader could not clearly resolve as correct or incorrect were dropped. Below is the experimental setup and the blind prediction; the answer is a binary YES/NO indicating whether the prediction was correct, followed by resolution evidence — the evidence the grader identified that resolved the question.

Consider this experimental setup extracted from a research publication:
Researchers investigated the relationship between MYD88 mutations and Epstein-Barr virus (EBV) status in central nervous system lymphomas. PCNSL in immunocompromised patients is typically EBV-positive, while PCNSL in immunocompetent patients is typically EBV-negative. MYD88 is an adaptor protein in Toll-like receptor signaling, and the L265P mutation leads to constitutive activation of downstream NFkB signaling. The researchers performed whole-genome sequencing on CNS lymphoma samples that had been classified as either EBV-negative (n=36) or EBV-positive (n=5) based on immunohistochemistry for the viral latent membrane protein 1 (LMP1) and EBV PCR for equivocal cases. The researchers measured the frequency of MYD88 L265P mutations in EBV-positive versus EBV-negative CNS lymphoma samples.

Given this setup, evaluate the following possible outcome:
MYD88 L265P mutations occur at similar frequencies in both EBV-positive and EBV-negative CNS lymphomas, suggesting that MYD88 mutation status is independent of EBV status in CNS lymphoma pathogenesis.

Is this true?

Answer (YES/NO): NO